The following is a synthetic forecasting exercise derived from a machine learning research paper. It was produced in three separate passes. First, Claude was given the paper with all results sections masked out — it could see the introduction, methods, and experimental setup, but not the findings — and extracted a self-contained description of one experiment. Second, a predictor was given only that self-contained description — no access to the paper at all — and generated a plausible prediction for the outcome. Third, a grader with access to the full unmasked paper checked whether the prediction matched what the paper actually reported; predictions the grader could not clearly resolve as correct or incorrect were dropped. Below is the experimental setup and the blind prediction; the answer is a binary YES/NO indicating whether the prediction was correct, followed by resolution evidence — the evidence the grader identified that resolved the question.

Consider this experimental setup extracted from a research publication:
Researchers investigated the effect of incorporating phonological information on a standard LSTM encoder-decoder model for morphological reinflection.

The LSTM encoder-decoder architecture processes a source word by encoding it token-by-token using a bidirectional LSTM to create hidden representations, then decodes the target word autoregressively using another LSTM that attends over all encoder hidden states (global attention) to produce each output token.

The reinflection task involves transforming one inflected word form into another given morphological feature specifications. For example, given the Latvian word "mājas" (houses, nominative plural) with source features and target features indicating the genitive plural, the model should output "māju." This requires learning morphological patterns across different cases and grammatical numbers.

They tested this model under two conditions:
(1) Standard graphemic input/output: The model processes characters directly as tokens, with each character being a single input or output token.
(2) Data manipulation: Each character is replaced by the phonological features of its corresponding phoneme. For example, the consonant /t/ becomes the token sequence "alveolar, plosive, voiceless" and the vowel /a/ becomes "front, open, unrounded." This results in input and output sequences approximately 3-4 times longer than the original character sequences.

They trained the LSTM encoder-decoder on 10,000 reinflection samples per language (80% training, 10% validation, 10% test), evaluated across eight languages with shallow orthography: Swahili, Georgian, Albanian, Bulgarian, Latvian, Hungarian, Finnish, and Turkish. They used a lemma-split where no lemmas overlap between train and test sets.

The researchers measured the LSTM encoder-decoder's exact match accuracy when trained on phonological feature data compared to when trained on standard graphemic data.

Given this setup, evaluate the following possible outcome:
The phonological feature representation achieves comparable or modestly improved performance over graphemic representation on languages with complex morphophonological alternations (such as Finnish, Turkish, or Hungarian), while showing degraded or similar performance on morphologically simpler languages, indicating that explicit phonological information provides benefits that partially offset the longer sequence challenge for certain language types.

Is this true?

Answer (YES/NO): NO